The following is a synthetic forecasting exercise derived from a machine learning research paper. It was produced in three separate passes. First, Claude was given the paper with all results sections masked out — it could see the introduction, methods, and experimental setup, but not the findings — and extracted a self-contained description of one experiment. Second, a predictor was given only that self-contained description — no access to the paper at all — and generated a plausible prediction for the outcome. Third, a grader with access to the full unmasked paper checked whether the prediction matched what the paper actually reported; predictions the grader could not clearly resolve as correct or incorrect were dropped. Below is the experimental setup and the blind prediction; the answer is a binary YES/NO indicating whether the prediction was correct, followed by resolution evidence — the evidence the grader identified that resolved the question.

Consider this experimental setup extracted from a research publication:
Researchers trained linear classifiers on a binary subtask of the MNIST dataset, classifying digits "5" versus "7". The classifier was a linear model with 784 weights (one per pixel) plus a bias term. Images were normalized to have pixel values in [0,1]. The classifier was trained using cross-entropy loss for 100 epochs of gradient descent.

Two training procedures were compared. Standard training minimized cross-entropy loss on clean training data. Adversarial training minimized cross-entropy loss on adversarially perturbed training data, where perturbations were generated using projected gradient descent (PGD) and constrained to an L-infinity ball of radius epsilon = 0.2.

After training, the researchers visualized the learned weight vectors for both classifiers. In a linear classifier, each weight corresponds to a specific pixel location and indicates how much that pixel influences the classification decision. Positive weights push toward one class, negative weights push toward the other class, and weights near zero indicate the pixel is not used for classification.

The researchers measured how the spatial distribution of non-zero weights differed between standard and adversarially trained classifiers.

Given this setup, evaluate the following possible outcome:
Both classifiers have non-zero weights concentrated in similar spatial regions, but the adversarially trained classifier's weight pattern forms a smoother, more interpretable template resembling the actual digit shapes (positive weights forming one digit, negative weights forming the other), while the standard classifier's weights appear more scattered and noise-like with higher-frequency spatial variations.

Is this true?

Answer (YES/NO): NO